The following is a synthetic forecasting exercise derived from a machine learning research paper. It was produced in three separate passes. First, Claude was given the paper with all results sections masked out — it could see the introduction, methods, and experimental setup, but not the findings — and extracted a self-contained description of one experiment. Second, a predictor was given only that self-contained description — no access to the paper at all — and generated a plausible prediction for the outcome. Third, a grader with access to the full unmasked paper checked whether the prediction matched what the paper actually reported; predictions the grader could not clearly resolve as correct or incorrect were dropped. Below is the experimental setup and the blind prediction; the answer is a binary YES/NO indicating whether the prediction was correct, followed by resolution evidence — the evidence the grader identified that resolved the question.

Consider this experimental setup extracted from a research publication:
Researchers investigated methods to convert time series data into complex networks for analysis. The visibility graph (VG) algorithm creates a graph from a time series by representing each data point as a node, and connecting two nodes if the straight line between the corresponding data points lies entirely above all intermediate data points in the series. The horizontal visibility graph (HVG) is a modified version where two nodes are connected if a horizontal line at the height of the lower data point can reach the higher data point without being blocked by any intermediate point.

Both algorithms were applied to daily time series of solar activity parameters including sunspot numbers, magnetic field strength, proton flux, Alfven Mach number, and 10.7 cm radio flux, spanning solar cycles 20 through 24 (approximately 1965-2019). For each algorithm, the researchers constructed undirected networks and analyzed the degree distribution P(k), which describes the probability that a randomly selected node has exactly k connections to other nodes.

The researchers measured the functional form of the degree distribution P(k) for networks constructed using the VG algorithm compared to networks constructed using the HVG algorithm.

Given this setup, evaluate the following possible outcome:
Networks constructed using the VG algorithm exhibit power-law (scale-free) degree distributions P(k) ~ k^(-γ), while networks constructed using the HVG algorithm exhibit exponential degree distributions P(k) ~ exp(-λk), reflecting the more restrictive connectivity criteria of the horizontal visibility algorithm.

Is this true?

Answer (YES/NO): YES